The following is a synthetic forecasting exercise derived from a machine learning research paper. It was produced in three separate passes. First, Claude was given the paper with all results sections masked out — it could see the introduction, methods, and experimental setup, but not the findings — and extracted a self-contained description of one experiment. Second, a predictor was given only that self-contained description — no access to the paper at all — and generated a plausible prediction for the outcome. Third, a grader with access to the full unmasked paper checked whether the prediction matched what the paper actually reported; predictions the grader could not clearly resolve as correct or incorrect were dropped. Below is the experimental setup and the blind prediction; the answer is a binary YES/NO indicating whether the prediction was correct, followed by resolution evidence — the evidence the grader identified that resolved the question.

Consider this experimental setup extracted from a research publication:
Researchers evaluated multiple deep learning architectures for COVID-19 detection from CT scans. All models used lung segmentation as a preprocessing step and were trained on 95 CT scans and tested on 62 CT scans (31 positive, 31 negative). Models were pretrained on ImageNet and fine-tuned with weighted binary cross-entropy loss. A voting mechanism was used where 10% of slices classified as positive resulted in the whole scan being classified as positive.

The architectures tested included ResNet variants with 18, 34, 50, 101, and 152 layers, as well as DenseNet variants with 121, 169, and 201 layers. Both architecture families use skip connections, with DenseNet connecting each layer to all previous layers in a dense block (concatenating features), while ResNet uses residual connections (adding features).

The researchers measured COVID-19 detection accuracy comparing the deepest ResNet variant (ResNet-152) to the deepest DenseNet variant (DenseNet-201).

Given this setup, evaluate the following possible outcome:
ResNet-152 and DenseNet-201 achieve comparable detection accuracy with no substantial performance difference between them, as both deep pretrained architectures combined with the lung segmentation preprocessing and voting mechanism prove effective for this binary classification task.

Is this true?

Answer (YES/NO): NO